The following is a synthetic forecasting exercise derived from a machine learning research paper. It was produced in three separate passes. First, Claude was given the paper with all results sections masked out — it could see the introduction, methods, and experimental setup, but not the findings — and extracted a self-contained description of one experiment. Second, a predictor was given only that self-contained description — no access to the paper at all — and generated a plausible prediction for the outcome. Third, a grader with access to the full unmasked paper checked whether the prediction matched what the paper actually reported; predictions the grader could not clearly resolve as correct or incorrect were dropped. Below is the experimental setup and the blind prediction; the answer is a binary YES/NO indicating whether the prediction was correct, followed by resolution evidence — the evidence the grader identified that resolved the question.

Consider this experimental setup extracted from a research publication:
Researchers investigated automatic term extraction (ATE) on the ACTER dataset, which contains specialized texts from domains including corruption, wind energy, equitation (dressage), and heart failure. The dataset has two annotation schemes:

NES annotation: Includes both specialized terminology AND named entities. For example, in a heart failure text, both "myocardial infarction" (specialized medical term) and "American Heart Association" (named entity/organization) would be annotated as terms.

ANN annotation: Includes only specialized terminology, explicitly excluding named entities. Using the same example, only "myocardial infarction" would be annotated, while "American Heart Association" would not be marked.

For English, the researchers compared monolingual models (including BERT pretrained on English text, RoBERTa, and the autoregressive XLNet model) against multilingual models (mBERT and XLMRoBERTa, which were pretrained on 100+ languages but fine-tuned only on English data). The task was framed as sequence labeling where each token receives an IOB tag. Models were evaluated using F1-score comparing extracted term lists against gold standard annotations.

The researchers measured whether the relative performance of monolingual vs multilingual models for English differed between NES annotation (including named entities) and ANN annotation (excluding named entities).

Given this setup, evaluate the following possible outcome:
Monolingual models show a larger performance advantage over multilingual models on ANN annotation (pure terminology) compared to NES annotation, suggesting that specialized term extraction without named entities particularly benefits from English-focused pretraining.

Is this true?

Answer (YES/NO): NO